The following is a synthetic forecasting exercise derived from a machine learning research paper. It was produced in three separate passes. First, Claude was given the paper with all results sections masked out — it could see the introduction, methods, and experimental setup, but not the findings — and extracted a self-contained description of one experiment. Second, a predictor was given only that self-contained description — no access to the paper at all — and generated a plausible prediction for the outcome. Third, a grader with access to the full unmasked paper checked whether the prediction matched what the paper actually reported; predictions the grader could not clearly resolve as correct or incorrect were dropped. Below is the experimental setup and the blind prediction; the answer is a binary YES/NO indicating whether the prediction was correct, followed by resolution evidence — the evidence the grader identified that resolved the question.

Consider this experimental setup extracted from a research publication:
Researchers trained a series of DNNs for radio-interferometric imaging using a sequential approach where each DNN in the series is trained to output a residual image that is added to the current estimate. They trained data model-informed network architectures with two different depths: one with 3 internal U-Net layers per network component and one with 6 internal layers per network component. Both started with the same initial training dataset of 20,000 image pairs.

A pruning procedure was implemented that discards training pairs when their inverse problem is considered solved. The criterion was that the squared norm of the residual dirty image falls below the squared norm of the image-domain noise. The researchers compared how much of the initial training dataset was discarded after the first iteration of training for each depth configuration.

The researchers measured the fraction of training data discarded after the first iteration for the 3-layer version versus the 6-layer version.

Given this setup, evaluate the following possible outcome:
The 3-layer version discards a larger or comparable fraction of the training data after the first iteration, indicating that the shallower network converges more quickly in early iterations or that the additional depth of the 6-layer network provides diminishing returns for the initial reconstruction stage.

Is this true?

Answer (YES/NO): NO